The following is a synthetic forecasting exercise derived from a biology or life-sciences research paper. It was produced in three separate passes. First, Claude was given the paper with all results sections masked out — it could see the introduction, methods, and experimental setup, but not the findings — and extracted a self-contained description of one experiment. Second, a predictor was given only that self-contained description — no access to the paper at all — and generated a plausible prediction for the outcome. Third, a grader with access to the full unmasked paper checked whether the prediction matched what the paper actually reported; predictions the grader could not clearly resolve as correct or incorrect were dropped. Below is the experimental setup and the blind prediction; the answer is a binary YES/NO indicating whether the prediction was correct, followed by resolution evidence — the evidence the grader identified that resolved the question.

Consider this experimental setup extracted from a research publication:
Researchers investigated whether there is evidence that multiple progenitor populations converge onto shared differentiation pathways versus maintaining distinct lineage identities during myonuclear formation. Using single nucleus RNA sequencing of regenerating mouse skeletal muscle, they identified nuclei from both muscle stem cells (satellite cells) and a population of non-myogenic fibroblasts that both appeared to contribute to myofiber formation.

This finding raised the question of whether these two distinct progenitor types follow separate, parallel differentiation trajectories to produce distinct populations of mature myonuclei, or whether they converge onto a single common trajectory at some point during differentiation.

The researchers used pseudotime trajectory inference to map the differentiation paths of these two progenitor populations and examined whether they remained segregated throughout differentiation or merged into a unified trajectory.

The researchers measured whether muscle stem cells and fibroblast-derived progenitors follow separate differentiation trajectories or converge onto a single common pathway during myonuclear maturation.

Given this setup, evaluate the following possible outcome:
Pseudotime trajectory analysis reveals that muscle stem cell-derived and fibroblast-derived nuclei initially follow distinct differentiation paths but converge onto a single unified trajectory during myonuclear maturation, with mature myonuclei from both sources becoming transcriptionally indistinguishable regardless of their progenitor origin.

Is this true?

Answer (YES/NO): YES